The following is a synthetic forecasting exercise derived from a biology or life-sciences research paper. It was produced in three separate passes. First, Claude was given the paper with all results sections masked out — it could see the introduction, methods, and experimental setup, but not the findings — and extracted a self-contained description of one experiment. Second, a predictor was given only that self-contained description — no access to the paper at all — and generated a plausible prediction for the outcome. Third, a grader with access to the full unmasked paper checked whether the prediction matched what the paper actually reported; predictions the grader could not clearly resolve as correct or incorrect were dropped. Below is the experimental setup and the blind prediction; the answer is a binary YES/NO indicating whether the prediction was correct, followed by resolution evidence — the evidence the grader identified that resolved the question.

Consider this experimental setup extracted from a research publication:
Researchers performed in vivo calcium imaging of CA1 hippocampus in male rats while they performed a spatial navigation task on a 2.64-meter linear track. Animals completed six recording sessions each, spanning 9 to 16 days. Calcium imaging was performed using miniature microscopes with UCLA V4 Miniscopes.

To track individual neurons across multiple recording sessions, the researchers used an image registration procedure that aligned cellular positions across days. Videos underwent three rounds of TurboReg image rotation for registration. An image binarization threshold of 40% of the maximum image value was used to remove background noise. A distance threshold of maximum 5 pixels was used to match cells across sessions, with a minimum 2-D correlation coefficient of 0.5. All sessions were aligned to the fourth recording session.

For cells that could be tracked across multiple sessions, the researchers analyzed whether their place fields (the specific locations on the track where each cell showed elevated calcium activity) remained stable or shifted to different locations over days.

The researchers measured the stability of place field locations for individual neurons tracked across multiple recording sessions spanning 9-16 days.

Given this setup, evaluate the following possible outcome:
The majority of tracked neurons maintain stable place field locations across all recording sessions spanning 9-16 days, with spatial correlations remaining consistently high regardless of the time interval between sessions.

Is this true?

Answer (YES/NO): YES